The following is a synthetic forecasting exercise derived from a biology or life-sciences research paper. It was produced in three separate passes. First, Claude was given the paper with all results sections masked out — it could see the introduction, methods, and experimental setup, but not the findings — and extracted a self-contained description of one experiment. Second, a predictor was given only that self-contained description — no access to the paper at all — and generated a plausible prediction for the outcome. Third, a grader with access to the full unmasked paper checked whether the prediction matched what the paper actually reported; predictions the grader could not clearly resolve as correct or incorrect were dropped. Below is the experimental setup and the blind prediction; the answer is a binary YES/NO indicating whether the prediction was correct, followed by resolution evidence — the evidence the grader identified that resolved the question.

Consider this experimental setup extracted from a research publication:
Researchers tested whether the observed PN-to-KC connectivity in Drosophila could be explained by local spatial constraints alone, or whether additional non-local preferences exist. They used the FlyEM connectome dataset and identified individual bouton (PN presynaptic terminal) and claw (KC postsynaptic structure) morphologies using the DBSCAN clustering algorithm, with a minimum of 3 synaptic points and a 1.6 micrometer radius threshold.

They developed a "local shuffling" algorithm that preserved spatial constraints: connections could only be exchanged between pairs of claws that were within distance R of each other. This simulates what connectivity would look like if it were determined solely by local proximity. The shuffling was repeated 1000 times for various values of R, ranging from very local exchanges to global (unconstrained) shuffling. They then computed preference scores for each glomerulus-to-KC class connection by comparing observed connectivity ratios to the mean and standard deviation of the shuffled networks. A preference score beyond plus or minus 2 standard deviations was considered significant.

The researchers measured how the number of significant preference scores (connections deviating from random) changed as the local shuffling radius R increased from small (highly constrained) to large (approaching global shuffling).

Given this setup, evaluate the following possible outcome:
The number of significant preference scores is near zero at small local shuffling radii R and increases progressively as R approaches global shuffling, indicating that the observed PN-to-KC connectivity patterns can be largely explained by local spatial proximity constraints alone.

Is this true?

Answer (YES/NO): NO